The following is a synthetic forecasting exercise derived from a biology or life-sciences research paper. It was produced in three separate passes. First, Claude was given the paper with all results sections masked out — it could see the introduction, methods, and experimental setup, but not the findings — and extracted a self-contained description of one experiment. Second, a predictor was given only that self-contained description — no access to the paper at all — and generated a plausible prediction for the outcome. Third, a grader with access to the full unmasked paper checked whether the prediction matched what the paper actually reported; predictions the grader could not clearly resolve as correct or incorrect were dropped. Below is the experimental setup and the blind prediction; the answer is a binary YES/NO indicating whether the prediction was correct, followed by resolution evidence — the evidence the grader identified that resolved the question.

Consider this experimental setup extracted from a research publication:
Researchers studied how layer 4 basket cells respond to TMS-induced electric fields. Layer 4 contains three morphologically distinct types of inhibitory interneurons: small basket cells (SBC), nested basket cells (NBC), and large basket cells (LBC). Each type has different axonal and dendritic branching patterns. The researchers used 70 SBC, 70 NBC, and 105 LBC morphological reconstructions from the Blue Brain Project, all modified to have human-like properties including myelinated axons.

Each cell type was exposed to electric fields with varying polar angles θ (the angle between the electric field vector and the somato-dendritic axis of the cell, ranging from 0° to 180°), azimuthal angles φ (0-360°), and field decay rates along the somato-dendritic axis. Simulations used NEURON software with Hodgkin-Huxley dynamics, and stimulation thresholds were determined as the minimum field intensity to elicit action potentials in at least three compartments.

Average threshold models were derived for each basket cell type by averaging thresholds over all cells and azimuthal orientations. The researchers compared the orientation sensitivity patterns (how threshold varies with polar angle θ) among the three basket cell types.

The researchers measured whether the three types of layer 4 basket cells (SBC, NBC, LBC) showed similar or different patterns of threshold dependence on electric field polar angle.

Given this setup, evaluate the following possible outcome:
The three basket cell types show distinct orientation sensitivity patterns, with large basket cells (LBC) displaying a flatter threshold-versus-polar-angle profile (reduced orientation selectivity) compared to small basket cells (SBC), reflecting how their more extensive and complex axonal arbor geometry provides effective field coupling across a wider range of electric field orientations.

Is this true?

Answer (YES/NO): NO